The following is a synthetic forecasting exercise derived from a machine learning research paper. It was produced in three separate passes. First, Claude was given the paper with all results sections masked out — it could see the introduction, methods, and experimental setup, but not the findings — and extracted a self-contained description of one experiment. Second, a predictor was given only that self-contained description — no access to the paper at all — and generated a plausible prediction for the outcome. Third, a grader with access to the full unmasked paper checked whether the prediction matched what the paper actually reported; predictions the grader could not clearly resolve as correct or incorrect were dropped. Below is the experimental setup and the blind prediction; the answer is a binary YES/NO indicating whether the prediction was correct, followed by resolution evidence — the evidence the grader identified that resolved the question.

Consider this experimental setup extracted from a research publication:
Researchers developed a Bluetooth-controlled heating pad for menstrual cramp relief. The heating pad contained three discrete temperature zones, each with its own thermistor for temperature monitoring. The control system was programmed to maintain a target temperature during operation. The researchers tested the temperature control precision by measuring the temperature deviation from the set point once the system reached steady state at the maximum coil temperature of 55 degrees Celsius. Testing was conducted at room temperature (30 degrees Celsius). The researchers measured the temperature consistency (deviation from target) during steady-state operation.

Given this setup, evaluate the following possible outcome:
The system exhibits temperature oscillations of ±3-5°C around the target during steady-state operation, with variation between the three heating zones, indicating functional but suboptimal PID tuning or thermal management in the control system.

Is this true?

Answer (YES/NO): NO